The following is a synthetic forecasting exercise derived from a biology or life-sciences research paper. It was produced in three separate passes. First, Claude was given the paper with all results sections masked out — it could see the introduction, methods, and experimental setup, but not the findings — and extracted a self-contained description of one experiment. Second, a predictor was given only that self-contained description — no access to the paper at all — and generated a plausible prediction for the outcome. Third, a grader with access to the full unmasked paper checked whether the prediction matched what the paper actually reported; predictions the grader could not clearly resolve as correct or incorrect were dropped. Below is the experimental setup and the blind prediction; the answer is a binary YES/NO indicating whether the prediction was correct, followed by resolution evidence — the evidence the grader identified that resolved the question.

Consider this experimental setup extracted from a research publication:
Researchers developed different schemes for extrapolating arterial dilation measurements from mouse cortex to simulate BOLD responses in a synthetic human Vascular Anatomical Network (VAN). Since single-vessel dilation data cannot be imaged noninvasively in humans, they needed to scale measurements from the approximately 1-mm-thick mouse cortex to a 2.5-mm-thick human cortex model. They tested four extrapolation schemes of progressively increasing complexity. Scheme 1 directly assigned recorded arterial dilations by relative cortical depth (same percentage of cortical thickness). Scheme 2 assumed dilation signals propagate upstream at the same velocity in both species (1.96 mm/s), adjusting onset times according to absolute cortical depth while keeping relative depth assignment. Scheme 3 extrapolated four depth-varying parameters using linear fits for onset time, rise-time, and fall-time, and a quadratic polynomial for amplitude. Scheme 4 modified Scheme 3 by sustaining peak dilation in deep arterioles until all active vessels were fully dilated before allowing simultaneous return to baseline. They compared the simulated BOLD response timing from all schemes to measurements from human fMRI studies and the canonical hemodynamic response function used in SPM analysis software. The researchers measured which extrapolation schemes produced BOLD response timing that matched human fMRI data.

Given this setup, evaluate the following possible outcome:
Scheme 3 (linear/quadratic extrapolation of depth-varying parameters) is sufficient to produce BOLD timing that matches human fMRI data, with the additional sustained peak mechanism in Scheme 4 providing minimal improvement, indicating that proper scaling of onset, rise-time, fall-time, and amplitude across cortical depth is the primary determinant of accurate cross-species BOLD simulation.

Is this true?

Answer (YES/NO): YES